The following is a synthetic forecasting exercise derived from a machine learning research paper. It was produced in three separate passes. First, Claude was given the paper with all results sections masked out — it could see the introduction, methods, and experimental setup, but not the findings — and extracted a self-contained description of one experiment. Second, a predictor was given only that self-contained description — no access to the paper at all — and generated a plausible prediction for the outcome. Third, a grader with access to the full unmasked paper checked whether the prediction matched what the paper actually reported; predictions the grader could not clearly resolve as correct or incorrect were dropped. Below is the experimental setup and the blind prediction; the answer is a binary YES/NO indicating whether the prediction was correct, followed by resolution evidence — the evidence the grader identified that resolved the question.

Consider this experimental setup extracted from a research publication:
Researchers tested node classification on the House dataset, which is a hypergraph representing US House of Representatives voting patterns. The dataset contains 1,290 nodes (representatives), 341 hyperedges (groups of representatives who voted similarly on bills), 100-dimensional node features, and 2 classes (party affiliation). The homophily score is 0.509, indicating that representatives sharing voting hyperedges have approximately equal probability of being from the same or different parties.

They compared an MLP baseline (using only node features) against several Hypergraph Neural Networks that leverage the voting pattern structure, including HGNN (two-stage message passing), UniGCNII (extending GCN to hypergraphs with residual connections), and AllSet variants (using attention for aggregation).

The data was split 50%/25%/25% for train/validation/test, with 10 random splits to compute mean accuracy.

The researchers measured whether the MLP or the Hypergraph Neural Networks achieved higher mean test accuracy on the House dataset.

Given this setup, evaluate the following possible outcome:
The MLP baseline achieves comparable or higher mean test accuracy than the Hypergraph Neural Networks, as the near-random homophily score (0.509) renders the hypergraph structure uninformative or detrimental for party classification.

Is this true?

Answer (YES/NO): YES